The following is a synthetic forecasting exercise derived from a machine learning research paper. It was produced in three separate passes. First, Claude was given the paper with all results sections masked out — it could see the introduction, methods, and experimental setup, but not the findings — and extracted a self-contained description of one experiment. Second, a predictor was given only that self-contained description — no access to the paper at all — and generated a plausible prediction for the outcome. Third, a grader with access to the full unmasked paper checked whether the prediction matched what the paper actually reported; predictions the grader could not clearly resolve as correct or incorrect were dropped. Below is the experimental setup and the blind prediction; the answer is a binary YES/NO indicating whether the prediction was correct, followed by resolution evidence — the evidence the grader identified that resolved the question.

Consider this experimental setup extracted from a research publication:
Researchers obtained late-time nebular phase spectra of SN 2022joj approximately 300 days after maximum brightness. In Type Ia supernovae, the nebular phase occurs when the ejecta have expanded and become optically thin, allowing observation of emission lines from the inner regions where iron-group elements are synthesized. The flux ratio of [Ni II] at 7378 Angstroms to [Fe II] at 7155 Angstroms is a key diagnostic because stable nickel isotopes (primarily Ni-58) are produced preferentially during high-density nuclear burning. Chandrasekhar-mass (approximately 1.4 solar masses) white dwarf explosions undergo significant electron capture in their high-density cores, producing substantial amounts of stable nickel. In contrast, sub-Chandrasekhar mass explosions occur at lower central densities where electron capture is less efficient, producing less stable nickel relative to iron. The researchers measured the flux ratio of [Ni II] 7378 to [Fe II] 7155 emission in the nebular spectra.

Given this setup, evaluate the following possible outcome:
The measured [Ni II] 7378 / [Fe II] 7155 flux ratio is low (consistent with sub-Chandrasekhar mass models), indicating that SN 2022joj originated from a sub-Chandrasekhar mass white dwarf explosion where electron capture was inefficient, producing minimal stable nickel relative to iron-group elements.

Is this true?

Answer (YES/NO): YES